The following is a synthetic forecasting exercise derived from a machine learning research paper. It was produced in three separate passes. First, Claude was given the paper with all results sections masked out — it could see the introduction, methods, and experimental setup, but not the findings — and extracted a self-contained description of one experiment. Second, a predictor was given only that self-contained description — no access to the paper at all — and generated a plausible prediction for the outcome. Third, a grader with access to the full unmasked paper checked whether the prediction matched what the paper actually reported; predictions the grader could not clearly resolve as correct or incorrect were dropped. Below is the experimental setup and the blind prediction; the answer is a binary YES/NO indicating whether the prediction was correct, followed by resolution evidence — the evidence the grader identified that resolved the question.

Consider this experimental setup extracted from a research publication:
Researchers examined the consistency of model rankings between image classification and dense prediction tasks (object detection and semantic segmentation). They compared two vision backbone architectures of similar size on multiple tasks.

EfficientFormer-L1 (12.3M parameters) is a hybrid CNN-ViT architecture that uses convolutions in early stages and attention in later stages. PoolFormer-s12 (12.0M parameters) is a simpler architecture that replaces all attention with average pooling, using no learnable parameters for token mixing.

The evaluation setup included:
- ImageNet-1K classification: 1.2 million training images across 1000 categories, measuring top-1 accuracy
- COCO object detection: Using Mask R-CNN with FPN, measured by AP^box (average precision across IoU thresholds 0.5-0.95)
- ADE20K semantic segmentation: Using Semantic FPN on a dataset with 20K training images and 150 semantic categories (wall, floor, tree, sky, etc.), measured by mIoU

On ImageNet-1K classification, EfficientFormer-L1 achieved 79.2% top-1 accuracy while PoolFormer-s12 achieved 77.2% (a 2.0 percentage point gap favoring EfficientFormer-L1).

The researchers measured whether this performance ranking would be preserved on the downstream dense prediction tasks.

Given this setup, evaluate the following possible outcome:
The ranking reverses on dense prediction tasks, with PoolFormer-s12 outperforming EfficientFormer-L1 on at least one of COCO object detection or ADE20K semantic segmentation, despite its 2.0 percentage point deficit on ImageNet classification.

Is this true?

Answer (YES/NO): NO